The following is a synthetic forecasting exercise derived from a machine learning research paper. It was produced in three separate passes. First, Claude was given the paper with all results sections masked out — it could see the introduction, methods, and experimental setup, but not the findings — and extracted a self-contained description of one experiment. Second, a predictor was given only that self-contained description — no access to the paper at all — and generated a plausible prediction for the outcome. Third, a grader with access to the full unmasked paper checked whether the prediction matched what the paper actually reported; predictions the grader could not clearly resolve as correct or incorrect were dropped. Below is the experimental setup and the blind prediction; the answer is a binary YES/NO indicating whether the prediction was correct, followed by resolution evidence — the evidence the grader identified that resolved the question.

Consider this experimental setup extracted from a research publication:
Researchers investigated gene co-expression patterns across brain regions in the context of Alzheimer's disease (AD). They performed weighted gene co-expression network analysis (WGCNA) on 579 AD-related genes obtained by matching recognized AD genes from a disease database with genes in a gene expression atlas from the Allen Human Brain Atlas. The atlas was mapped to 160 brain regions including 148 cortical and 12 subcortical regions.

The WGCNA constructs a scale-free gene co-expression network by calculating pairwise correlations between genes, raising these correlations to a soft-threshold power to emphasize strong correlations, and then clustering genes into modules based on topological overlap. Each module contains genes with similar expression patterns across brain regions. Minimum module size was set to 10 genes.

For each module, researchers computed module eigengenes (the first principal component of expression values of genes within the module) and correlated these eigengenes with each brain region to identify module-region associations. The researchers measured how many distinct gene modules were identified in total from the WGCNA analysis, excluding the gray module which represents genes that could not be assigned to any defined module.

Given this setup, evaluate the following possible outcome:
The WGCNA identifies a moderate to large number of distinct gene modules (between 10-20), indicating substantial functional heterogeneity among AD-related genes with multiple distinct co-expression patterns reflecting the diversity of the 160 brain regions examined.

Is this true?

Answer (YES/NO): YES